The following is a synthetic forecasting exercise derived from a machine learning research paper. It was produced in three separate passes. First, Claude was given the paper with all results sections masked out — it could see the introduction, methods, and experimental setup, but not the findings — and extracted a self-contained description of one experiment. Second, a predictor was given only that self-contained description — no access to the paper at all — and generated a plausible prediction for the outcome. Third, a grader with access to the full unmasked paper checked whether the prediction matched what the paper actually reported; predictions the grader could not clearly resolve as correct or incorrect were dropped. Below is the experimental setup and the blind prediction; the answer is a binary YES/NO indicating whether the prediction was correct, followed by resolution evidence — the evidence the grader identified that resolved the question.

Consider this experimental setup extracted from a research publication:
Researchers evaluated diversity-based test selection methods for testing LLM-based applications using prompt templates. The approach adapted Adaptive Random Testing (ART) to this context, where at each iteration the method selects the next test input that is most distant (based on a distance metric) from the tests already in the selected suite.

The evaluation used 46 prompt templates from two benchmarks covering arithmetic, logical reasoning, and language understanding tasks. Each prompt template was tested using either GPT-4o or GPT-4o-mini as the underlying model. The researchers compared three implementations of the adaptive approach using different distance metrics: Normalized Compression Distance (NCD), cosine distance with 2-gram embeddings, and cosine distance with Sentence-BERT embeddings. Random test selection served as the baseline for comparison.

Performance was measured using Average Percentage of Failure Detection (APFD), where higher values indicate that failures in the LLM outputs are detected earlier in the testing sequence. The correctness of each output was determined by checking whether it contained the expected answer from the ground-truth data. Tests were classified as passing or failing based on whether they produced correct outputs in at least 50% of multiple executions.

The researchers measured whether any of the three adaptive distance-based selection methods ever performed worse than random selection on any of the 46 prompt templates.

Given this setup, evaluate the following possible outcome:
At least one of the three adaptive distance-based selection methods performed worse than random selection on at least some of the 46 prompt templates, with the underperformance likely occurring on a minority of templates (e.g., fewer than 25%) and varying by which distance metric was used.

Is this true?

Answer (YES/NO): NO